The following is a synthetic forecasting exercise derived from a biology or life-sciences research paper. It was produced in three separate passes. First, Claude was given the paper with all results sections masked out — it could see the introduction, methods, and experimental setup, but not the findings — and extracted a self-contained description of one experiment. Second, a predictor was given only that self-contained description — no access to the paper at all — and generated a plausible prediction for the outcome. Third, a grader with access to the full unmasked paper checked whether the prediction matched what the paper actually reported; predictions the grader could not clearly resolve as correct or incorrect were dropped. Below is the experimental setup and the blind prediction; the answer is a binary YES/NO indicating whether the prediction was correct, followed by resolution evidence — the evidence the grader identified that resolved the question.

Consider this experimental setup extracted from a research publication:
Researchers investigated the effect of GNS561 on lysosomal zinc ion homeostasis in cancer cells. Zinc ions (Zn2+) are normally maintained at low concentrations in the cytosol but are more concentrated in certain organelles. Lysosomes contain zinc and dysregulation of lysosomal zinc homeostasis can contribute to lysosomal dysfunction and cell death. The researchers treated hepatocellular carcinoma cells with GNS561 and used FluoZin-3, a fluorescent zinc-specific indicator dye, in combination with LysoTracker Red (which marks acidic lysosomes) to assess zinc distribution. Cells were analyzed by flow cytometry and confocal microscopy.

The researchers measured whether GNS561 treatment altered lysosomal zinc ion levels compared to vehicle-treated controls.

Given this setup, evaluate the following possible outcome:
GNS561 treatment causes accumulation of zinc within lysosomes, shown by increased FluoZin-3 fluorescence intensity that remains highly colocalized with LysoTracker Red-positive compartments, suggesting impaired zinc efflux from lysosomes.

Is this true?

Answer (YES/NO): YES